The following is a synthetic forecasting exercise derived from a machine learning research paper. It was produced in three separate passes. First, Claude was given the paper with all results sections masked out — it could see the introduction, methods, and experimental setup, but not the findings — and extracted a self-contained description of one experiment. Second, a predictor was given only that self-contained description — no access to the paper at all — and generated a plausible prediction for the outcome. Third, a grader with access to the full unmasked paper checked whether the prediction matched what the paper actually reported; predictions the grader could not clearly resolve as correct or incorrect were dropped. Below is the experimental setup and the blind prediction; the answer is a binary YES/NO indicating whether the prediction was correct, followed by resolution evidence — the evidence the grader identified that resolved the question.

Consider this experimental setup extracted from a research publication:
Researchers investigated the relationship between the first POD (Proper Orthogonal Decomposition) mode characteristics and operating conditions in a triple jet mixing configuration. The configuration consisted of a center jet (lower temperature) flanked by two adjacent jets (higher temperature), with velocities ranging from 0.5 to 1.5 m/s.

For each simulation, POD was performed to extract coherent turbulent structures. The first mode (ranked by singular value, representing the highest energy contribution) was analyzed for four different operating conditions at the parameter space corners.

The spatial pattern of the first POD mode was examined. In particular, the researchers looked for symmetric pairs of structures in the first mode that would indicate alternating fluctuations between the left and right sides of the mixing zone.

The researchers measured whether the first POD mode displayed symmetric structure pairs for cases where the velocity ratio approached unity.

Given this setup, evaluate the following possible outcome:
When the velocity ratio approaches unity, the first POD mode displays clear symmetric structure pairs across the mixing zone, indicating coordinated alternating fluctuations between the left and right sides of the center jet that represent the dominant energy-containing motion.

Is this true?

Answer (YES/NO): YES